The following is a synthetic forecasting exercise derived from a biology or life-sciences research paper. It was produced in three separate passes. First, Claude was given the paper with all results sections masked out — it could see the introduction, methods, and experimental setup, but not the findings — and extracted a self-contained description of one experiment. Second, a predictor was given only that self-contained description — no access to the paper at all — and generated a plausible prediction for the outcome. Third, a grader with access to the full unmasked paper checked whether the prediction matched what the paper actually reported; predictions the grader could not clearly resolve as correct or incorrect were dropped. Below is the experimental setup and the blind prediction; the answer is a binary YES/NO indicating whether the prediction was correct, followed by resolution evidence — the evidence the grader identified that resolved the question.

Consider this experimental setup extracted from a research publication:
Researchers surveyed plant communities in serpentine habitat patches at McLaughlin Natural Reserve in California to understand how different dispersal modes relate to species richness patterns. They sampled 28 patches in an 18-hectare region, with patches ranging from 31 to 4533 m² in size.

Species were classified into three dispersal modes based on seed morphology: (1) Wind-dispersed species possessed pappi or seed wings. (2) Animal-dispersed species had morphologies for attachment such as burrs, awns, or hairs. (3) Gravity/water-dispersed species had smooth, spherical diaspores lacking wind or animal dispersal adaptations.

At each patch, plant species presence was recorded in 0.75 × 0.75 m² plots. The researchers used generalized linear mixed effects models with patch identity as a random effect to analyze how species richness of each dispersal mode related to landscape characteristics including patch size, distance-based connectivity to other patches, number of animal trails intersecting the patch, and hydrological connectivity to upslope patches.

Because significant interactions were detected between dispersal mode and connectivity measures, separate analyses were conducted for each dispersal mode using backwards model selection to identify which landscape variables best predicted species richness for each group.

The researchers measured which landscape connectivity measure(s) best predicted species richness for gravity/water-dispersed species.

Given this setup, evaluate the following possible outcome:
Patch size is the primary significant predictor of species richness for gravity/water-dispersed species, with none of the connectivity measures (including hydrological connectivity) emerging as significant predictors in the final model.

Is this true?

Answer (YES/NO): NO